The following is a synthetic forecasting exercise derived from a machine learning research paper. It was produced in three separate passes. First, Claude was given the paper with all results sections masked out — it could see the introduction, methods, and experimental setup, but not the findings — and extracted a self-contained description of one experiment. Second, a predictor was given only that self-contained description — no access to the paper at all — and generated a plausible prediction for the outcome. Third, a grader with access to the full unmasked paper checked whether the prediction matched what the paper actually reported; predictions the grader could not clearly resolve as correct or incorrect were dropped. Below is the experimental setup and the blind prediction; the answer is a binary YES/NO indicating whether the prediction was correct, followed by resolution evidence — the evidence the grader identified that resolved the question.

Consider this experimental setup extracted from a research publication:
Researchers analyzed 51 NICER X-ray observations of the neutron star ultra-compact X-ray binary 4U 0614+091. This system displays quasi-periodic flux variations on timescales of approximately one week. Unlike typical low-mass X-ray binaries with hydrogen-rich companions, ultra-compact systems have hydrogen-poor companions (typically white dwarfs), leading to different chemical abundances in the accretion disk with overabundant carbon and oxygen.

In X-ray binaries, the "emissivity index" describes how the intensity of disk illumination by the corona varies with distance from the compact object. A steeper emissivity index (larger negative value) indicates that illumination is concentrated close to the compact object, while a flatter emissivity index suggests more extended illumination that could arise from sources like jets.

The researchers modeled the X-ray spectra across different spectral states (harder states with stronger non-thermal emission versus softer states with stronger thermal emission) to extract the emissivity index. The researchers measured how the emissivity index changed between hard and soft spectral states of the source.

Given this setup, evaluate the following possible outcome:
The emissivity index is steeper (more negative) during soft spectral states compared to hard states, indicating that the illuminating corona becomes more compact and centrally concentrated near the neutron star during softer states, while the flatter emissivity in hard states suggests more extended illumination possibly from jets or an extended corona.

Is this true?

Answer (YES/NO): YES